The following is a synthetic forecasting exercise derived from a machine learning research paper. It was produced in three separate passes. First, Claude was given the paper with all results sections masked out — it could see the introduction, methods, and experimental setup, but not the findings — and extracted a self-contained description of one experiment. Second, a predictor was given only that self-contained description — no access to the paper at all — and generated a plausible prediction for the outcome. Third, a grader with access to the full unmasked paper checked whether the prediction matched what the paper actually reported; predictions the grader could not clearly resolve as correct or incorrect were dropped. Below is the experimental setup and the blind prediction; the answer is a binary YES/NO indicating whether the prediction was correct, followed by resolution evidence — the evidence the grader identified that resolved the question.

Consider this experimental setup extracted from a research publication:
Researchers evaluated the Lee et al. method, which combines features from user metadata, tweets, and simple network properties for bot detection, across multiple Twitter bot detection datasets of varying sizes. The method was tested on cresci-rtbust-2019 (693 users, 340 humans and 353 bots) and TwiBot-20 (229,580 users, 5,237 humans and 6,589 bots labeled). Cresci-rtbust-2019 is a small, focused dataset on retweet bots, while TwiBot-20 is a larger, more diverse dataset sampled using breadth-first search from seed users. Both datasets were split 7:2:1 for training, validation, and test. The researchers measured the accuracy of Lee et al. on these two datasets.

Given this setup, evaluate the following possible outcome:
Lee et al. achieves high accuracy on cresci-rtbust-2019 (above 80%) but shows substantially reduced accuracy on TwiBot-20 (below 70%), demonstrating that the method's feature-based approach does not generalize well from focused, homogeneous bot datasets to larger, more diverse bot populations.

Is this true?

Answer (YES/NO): NO